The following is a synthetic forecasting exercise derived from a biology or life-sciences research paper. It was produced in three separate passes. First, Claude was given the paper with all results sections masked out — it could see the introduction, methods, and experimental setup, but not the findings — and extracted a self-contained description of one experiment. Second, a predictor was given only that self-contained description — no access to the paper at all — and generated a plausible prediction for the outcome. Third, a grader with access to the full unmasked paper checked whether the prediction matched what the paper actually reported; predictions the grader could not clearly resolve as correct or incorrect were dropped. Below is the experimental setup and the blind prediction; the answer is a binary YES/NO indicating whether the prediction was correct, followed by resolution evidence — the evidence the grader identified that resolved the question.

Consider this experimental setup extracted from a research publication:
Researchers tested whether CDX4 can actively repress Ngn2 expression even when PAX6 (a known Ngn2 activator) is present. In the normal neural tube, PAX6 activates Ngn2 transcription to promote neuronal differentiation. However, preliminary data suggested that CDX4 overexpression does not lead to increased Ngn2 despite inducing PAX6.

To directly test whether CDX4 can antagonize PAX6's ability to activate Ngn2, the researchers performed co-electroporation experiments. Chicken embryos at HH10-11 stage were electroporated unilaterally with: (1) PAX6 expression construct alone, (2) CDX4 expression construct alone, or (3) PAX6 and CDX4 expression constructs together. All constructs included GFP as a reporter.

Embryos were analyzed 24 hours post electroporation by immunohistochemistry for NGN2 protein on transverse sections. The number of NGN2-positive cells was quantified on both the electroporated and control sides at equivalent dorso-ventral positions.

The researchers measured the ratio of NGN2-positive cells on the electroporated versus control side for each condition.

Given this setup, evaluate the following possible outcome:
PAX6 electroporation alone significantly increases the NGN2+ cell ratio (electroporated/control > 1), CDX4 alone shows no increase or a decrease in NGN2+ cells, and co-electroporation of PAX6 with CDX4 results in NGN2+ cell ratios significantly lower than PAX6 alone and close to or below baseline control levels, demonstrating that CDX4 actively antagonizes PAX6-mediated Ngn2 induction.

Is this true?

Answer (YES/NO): YES